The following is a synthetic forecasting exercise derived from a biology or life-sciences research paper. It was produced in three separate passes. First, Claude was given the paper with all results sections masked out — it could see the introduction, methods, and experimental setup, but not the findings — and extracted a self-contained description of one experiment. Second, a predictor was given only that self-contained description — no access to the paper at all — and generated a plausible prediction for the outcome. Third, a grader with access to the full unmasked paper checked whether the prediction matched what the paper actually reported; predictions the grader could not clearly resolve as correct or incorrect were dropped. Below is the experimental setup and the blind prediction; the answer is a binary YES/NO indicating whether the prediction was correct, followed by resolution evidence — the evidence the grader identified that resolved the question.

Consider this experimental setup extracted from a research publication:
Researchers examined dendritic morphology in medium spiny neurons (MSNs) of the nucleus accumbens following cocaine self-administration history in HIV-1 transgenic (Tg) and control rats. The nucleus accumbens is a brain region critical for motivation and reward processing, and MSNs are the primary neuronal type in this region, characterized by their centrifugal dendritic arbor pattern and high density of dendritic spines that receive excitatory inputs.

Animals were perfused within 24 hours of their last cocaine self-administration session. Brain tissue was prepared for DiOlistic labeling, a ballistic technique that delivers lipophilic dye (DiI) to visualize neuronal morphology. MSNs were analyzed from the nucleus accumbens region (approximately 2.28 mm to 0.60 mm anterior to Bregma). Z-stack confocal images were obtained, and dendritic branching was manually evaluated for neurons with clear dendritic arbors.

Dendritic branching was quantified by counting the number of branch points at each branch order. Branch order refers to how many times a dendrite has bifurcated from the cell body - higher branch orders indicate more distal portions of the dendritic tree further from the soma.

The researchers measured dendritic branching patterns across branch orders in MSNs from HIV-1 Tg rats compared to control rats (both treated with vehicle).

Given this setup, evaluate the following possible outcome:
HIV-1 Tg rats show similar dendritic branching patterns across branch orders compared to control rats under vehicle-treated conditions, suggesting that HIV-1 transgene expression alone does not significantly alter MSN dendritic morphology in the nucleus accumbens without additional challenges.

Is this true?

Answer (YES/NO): NO